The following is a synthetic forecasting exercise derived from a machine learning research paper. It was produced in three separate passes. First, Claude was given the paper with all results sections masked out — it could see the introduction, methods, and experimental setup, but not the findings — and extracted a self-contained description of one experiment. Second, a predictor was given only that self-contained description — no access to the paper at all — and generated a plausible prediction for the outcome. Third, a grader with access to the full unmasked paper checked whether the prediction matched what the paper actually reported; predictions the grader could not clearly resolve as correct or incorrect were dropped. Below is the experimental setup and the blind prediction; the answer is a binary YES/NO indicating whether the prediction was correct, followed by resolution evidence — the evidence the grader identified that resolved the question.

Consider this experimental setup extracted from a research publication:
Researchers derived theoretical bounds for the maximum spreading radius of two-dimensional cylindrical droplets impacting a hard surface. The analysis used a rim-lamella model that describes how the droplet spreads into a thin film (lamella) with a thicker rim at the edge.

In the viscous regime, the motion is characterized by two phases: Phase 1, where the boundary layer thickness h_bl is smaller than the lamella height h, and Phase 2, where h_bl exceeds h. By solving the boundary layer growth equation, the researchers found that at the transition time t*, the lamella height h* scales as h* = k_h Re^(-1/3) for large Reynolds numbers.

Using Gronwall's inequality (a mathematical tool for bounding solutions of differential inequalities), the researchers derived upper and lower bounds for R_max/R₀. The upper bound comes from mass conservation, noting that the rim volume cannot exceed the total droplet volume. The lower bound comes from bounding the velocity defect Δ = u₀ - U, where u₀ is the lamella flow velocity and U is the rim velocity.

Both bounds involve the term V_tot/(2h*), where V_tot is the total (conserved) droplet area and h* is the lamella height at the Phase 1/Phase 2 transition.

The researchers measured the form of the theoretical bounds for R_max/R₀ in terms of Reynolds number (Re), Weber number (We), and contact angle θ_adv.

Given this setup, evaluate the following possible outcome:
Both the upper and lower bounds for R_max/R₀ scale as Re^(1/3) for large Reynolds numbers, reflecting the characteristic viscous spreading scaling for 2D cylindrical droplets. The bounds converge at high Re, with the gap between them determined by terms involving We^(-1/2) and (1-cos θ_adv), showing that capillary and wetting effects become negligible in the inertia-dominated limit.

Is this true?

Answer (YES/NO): NO